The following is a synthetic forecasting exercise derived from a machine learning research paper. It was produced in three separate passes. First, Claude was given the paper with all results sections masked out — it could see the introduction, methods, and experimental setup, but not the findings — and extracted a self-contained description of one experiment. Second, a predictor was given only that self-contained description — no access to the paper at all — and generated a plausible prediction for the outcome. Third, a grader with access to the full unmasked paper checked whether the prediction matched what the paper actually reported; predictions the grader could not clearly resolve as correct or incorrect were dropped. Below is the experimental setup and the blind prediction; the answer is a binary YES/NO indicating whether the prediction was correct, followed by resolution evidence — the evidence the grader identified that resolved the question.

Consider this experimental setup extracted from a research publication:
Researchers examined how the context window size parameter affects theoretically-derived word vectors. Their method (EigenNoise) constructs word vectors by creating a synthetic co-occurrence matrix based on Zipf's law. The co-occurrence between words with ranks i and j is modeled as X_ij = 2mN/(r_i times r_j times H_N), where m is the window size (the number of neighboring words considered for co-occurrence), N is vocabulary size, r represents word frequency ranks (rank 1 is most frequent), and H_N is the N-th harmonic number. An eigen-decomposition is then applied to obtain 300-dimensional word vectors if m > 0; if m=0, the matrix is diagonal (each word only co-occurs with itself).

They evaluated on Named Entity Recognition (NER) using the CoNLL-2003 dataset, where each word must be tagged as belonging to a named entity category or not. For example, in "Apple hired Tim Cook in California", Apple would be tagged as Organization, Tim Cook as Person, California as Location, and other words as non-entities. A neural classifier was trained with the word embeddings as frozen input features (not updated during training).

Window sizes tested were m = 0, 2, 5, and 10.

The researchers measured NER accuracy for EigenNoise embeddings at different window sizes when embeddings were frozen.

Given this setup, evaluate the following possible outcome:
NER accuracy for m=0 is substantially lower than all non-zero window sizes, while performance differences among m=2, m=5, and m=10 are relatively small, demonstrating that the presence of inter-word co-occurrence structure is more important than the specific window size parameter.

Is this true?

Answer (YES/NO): YES